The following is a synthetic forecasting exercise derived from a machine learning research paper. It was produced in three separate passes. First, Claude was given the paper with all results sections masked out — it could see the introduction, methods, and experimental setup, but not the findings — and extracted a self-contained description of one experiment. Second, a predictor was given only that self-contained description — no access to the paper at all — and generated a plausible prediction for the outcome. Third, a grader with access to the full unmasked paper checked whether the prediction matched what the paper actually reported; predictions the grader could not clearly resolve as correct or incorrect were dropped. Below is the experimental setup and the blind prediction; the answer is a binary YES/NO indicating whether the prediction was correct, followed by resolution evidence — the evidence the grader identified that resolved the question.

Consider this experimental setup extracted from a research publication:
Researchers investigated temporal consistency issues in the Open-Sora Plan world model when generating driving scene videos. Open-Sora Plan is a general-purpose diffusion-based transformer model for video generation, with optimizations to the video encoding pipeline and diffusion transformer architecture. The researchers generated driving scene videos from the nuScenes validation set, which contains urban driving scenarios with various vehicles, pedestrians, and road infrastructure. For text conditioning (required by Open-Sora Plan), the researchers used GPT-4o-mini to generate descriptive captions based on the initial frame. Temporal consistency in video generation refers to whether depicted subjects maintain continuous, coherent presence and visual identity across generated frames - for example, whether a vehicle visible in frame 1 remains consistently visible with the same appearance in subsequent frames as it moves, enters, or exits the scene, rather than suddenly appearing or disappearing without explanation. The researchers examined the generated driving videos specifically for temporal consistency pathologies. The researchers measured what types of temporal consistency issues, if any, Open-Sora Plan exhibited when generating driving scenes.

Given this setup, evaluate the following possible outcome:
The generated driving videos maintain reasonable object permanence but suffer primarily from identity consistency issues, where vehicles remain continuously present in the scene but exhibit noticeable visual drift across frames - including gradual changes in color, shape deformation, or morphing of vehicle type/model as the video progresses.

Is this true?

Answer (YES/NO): NO